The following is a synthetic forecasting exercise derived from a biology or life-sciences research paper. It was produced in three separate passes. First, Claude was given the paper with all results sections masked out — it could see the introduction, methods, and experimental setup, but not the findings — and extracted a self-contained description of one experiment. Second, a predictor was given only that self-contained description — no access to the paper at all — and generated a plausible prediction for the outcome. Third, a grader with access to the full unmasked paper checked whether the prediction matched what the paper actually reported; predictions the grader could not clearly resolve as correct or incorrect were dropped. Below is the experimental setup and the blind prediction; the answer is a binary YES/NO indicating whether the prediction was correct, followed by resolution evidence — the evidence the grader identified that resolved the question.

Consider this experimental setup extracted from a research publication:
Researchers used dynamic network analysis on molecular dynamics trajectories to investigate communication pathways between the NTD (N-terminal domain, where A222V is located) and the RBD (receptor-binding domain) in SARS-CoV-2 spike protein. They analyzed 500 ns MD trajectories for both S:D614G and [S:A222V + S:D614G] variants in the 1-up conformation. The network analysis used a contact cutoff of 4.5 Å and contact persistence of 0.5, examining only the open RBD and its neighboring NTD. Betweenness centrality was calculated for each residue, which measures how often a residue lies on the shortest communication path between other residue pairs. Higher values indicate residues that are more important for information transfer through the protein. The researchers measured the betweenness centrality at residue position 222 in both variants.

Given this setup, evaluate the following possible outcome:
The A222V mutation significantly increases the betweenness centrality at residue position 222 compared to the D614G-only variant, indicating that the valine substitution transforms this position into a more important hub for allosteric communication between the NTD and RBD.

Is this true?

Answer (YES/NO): NO